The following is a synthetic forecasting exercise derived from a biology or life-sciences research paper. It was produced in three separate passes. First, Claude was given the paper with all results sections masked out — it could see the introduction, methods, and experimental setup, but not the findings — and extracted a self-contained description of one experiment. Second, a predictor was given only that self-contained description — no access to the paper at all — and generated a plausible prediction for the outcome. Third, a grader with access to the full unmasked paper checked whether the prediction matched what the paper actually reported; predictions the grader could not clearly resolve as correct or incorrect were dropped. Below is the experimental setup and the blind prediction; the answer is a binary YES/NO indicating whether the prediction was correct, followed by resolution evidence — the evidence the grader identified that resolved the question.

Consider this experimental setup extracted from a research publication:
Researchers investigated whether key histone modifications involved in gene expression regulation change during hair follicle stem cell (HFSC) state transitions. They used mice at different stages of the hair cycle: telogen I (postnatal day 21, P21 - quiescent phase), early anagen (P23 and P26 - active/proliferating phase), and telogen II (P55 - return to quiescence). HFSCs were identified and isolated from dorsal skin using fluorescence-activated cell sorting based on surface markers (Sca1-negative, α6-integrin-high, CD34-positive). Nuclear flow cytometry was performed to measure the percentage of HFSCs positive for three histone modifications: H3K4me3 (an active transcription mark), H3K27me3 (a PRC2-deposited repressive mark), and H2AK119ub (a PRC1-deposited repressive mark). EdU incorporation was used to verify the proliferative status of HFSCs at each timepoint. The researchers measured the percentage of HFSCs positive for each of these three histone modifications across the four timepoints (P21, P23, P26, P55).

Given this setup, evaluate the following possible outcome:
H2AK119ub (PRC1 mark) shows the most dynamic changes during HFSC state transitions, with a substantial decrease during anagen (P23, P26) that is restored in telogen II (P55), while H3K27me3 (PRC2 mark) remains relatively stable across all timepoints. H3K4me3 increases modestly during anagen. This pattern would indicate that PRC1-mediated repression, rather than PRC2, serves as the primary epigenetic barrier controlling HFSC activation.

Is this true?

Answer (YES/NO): NO